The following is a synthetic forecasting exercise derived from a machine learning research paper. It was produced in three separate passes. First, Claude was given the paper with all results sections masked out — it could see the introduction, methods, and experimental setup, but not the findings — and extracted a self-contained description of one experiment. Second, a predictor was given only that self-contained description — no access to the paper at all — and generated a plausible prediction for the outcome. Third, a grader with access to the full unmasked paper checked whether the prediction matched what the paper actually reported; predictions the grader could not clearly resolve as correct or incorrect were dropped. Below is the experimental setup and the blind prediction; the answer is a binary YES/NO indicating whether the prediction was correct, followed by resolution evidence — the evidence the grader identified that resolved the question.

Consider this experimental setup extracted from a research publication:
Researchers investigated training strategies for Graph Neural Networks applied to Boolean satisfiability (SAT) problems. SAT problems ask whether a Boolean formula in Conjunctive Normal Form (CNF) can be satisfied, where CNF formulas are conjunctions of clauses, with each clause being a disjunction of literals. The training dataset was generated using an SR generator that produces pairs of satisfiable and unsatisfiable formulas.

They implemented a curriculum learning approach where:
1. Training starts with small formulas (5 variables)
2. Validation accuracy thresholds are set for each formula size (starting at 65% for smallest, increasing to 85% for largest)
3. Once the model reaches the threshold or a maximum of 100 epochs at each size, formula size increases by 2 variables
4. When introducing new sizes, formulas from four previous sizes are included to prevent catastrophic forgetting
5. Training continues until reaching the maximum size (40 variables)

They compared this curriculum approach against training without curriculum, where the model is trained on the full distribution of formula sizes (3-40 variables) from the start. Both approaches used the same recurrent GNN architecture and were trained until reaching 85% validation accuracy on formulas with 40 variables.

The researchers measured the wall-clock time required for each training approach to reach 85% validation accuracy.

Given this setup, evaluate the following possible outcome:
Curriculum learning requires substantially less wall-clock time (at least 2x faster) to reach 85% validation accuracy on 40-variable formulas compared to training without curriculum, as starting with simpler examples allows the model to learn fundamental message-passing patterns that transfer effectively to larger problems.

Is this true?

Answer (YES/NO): YES